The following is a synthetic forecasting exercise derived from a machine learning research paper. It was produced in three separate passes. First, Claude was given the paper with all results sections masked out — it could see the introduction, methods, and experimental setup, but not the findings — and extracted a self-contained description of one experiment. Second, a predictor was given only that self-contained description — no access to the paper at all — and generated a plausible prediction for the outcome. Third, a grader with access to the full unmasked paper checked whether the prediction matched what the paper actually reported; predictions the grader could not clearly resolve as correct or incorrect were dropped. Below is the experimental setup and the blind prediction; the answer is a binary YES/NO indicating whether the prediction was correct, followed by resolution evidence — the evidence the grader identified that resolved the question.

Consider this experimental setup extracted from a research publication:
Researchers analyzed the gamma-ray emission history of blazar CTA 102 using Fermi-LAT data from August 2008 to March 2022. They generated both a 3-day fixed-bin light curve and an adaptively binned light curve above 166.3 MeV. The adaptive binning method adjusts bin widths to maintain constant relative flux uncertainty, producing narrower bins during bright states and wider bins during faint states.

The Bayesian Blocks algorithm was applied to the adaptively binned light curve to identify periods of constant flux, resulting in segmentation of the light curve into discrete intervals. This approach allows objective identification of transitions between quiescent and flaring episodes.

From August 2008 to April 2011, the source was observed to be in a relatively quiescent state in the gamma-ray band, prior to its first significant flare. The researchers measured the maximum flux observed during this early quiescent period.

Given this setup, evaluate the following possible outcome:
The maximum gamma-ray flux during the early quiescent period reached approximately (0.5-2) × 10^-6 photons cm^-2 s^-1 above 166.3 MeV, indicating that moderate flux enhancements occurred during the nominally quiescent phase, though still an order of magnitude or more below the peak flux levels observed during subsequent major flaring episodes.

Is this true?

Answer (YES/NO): NO